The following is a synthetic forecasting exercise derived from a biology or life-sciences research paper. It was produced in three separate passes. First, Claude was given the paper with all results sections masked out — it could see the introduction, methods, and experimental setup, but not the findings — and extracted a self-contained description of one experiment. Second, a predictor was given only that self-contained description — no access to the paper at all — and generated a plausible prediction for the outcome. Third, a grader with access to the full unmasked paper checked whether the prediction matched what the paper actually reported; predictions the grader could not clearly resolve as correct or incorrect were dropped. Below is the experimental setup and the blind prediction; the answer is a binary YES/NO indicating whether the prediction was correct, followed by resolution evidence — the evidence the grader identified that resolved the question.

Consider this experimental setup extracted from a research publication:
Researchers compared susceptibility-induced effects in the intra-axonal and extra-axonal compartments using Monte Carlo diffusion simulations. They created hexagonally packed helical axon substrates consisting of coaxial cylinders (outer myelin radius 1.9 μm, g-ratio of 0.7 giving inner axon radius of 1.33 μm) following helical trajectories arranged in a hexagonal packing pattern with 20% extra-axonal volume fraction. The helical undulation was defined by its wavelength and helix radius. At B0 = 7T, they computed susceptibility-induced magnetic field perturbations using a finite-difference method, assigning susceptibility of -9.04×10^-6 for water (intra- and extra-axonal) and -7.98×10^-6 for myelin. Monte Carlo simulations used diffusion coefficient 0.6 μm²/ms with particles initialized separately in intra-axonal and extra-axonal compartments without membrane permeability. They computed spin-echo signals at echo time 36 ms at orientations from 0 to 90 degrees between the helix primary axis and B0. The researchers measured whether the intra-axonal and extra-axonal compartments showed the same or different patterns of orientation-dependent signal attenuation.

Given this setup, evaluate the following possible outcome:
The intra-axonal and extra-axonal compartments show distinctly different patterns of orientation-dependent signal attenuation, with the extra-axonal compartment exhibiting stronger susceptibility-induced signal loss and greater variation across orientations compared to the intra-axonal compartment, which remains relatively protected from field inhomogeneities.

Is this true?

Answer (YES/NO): YES